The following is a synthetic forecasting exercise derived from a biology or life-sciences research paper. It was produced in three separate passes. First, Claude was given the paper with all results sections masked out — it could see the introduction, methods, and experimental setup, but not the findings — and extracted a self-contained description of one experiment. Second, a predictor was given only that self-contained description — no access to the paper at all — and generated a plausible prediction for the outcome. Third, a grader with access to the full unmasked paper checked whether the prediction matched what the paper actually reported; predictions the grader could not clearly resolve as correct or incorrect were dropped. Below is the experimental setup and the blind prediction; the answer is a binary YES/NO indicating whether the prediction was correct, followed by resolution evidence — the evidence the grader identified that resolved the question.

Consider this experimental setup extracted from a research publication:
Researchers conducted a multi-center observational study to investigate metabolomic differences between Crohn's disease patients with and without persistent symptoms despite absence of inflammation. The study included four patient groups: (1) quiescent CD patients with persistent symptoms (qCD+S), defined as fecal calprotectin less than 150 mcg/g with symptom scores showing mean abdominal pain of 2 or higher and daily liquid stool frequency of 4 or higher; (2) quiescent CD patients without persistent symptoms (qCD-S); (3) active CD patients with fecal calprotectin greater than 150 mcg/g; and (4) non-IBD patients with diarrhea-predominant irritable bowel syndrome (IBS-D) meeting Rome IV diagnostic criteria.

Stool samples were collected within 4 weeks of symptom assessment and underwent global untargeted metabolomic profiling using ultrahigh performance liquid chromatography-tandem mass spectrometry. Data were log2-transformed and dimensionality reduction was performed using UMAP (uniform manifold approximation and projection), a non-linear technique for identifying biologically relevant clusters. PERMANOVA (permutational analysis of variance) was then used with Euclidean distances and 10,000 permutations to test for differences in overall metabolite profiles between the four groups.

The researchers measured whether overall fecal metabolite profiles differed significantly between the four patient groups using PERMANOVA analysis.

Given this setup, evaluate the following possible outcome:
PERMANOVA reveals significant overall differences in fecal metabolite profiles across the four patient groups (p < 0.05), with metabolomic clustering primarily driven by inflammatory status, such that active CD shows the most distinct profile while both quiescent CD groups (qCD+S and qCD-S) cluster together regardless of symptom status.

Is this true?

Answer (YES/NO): NO